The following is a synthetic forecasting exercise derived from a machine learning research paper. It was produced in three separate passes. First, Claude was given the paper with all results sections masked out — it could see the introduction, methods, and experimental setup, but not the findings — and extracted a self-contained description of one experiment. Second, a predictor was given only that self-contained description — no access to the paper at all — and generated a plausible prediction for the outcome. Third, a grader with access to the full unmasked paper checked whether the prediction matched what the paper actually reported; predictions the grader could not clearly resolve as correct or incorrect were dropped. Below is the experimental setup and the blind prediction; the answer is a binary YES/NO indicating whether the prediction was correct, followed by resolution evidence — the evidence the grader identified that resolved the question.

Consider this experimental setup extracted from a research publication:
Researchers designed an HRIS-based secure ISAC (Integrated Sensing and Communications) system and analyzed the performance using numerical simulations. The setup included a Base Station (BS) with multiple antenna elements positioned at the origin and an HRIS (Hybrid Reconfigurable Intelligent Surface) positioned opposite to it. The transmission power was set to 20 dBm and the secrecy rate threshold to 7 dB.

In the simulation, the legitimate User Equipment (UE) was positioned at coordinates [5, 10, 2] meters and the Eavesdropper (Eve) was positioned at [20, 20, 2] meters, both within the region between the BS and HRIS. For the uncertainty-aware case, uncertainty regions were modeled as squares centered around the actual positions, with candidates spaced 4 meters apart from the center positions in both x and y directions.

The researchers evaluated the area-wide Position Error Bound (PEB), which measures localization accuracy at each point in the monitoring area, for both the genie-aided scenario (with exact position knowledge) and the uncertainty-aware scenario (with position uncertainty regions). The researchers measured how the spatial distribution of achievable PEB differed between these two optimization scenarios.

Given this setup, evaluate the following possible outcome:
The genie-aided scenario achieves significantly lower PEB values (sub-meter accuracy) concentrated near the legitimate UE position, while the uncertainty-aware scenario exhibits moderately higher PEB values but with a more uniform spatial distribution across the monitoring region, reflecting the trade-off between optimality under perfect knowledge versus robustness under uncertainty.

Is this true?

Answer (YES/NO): NO